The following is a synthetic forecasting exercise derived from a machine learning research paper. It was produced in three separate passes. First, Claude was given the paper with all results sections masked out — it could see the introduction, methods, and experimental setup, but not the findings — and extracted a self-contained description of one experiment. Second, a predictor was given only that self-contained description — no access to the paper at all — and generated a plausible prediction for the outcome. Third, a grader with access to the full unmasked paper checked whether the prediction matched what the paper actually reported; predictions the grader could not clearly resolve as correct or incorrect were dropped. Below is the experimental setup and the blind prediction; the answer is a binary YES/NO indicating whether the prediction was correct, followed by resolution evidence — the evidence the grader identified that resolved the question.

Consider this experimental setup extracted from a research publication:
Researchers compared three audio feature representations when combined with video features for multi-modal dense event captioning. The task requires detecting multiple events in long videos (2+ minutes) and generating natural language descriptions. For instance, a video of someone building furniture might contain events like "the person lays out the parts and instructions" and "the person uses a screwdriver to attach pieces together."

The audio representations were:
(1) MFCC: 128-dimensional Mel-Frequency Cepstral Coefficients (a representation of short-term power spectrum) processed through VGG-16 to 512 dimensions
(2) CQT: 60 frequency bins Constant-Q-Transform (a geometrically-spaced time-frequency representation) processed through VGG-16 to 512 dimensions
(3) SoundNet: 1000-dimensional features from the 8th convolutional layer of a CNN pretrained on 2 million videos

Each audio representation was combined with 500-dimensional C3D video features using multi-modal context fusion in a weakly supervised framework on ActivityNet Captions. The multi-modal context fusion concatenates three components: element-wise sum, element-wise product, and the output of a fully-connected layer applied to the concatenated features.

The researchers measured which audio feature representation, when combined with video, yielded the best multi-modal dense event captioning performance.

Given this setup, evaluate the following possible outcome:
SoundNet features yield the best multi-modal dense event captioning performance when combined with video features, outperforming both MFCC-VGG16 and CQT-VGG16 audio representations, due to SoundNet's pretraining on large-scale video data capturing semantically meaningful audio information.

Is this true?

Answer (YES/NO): NO